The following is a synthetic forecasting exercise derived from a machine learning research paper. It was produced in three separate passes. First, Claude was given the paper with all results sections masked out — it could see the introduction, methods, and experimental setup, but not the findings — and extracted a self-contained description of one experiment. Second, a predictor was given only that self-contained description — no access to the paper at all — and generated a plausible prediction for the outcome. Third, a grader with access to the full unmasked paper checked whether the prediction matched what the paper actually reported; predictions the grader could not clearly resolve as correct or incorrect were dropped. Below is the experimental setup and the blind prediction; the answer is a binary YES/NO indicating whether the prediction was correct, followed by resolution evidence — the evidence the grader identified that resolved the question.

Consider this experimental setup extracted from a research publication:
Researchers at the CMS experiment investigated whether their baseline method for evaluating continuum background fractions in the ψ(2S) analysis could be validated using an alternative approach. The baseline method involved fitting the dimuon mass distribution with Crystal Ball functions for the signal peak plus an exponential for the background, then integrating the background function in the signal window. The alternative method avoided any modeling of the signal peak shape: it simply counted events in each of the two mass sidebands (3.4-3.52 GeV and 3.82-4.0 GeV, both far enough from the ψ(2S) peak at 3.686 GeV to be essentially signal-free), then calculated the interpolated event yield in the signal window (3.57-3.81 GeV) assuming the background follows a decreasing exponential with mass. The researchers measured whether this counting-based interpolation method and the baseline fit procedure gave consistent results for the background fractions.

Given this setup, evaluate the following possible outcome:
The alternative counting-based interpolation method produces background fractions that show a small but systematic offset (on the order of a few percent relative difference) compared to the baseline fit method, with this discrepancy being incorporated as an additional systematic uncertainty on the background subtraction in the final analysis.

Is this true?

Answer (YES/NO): NO